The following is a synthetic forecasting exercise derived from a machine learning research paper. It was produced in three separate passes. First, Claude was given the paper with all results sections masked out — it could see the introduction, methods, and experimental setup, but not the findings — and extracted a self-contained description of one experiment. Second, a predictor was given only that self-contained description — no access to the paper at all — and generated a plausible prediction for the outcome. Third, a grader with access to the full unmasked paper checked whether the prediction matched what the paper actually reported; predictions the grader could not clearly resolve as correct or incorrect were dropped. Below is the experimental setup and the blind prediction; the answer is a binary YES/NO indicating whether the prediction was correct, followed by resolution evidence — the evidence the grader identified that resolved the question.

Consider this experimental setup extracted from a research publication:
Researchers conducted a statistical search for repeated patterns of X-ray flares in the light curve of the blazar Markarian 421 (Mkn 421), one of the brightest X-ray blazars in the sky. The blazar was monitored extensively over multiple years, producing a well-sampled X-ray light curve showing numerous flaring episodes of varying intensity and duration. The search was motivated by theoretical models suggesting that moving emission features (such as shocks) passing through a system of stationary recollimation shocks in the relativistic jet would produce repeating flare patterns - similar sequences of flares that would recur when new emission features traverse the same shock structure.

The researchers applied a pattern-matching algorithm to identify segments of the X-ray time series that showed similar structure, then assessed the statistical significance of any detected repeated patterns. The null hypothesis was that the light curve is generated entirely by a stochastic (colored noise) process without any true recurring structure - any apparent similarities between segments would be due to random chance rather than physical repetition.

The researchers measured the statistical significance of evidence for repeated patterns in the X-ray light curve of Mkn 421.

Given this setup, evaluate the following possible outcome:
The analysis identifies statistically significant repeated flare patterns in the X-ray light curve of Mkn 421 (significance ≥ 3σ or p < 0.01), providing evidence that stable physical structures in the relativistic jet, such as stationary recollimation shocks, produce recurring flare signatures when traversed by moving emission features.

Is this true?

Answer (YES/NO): YES